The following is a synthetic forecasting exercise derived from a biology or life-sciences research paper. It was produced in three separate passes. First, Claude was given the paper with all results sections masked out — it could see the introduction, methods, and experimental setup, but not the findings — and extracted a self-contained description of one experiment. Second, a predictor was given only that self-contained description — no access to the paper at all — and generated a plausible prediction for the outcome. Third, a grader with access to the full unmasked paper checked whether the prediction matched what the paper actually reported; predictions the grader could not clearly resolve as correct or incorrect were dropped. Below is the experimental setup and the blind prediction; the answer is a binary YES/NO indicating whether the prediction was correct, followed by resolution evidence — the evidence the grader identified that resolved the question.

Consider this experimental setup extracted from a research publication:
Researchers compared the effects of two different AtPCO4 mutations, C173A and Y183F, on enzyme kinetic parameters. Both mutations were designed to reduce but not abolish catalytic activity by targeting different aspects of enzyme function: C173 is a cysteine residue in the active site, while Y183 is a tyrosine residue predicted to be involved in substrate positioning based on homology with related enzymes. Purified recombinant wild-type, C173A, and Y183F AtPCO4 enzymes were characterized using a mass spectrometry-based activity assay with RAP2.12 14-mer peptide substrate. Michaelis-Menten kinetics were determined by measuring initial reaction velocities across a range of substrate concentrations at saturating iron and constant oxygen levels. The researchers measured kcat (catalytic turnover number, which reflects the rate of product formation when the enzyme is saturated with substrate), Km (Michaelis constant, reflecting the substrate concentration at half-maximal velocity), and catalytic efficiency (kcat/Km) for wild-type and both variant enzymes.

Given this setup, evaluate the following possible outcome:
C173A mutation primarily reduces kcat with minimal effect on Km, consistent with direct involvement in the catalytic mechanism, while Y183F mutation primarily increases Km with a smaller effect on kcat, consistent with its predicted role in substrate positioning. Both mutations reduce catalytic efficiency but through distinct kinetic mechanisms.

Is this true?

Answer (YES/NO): NO